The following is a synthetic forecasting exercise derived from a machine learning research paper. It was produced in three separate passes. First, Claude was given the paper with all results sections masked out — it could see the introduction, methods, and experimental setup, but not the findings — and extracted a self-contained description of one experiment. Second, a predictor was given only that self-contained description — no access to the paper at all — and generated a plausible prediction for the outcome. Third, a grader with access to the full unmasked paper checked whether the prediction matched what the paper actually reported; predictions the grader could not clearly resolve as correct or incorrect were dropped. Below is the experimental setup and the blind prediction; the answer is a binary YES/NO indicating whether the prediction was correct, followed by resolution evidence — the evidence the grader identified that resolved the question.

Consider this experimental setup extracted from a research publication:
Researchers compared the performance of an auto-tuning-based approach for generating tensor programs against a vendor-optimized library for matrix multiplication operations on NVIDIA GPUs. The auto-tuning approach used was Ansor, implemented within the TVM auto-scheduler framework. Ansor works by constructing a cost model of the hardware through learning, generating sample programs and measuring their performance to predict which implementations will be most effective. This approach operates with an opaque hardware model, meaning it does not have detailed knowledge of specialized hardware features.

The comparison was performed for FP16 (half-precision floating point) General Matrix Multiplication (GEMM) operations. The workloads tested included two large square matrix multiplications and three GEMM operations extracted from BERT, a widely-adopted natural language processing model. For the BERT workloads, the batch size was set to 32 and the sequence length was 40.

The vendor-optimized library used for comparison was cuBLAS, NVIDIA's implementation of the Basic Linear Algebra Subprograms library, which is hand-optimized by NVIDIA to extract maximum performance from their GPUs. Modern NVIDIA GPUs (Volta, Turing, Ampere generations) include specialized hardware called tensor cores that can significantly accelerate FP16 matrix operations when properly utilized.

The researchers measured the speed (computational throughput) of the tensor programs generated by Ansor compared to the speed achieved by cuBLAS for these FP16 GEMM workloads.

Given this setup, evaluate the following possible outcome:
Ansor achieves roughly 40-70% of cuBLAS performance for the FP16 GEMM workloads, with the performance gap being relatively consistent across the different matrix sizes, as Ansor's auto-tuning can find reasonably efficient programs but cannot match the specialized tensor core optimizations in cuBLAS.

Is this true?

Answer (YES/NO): NO